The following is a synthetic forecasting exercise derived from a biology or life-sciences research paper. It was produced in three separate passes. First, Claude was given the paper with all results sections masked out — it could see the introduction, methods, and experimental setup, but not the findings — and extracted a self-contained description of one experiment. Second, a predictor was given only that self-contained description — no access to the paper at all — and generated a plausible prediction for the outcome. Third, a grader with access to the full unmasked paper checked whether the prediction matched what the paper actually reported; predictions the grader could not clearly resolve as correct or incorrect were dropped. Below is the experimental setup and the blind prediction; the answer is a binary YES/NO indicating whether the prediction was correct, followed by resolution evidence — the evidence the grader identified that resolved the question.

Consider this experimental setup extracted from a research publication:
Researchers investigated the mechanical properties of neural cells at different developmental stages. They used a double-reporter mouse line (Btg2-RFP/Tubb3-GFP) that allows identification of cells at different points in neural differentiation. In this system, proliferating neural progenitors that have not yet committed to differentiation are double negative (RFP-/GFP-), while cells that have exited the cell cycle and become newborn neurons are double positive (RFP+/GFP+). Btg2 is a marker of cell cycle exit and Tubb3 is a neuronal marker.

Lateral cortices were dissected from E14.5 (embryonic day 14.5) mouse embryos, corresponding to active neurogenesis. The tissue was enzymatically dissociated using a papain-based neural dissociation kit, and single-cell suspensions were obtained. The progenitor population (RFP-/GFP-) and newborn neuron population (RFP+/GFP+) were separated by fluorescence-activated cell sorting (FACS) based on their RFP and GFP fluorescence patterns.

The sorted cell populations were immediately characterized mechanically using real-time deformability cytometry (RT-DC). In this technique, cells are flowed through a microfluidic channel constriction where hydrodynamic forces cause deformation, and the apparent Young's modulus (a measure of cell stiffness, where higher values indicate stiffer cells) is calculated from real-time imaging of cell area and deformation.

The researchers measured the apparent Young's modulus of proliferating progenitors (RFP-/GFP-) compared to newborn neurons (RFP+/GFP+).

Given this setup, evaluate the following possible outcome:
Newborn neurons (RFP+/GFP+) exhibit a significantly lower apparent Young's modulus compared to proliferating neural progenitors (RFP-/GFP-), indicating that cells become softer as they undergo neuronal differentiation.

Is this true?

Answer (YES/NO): NO